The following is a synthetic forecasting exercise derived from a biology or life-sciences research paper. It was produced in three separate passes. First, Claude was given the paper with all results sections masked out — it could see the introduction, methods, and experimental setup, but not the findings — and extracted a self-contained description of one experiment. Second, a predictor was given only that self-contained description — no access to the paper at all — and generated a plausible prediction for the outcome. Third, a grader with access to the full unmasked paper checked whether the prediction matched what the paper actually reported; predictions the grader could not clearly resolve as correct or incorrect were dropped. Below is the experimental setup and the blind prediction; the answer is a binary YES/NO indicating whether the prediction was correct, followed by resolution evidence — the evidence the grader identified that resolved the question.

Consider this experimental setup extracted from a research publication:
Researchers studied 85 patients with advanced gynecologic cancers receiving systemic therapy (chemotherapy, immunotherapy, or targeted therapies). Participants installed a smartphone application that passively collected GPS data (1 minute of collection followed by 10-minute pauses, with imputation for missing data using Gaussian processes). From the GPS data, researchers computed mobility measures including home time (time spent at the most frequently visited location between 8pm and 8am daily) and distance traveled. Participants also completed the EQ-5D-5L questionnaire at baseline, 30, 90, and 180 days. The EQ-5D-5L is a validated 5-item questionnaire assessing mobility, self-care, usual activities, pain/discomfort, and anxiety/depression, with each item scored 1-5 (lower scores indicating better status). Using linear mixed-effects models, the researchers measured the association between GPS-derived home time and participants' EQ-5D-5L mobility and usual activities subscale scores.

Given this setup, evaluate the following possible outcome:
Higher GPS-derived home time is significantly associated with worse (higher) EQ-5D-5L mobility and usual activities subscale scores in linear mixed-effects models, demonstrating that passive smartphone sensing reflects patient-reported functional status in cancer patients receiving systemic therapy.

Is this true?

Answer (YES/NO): NO